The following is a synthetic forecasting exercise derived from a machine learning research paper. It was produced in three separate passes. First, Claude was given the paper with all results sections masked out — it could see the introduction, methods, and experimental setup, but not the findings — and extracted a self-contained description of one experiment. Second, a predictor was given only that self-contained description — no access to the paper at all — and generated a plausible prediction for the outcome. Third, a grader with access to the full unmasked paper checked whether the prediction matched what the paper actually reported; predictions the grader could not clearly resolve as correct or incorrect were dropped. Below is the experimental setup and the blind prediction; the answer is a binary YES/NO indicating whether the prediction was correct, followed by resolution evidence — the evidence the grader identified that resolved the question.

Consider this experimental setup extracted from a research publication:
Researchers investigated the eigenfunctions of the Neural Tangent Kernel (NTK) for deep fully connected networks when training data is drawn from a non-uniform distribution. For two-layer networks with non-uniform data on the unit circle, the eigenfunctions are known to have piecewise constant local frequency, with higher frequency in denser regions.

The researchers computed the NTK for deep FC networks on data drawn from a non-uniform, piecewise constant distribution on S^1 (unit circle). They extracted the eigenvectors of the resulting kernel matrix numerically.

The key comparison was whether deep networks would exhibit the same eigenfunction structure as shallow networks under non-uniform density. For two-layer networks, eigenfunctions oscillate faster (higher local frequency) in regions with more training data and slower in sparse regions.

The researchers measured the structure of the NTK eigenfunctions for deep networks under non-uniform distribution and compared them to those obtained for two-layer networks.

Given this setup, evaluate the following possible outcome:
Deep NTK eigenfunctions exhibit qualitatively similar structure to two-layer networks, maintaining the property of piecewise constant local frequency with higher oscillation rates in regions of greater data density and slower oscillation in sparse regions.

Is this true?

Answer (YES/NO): YES